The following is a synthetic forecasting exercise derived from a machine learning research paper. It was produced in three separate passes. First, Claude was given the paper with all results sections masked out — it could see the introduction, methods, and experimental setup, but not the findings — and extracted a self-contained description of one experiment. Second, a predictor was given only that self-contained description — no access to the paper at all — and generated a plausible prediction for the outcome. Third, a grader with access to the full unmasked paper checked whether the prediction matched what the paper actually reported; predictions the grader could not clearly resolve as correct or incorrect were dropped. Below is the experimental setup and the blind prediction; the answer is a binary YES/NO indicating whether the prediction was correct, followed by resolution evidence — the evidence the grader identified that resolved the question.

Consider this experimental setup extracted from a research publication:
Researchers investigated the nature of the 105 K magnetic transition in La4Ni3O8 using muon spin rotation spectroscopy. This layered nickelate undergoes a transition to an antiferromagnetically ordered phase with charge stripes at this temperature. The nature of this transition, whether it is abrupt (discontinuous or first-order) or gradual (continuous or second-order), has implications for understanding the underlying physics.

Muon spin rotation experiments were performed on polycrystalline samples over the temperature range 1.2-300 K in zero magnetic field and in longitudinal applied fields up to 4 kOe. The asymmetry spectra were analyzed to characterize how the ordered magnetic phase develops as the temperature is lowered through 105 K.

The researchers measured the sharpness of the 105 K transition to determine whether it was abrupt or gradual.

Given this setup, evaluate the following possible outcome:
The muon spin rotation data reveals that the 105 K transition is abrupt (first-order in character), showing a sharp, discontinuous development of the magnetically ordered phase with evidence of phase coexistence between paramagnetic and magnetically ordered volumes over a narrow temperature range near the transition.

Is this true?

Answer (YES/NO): NO